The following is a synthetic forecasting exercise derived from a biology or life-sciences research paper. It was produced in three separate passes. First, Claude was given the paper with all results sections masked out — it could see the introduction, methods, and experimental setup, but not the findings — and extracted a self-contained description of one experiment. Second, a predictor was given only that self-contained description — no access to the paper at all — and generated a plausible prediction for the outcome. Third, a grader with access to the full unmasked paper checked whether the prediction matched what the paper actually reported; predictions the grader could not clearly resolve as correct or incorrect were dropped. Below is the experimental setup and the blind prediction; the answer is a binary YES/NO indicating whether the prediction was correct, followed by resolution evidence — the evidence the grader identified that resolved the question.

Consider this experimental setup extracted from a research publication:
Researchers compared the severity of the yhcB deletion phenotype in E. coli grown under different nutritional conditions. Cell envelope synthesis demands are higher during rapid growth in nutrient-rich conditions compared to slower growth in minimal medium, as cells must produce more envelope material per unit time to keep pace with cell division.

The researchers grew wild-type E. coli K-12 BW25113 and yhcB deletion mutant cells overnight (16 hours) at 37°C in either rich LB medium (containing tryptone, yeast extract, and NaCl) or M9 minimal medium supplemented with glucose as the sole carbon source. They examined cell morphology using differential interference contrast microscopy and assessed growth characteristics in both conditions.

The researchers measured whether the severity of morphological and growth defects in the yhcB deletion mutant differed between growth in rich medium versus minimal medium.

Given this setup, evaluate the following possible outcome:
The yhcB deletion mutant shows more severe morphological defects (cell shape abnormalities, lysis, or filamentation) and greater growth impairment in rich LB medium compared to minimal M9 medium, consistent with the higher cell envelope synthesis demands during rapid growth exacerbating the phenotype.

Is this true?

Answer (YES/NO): YES